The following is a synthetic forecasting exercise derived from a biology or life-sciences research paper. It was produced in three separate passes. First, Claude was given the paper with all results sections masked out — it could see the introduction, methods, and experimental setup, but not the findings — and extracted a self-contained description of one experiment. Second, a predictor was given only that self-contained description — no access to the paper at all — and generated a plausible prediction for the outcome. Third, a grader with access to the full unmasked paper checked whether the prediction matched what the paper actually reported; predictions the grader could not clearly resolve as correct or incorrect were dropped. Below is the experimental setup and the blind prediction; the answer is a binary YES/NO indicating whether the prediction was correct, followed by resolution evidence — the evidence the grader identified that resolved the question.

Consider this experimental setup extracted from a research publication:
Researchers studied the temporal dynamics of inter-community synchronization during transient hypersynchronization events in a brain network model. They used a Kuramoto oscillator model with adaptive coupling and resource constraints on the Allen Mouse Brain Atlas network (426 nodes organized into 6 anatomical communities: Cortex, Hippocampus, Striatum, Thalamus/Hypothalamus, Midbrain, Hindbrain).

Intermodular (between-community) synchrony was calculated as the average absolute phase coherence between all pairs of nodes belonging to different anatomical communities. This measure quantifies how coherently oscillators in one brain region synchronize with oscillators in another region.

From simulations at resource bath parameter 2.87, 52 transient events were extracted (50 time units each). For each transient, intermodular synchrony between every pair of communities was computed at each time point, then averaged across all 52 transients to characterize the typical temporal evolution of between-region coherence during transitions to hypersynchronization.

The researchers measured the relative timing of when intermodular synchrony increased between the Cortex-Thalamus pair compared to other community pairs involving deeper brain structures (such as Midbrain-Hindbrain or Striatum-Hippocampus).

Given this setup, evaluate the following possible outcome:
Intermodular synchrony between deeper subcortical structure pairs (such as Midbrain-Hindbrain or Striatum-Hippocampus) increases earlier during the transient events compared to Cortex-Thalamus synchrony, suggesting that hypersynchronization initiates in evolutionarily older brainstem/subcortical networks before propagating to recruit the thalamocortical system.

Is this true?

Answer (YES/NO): NO